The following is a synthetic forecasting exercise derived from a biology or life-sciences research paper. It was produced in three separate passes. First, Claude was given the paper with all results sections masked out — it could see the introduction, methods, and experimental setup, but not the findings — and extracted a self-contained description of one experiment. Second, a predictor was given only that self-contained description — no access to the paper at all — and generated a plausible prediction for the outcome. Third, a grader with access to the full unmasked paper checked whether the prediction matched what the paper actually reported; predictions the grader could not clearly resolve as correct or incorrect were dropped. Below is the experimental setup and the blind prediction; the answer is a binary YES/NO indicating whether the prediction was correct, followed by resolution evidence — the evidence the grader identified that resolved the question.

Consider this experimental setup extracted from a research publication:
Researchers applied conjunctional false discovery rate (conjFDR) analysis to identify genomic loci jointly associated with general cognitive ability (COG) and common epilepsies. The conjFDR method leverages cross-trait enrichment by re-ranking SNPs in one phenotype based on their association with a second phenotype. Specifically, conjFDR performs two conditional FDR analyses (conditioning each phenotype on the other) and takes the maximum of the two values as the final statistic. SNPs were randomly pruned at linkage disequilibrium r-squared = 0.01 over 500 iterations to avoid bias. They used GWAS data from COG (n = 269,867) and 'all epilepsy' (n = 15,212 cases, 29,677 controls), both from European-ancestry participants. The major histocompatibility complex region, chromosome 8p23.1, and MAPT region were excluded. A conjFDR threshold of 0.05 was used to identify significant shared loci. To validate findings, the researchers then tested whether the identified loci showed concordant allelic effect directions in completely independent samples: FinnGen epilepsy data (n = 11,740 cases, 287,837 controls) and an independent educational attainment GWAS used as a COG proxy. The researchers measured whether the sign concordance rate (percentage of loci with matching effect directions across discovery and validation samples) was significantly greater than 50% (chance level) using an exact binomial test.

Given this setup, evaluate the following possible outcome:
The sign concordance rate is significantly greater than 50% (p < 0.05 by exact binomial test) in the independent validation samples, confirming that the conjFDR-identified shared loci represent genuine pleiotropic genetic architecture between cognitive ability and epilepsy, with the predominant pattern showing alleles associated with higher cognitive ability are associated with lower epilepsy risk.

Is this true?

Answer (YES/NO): YES